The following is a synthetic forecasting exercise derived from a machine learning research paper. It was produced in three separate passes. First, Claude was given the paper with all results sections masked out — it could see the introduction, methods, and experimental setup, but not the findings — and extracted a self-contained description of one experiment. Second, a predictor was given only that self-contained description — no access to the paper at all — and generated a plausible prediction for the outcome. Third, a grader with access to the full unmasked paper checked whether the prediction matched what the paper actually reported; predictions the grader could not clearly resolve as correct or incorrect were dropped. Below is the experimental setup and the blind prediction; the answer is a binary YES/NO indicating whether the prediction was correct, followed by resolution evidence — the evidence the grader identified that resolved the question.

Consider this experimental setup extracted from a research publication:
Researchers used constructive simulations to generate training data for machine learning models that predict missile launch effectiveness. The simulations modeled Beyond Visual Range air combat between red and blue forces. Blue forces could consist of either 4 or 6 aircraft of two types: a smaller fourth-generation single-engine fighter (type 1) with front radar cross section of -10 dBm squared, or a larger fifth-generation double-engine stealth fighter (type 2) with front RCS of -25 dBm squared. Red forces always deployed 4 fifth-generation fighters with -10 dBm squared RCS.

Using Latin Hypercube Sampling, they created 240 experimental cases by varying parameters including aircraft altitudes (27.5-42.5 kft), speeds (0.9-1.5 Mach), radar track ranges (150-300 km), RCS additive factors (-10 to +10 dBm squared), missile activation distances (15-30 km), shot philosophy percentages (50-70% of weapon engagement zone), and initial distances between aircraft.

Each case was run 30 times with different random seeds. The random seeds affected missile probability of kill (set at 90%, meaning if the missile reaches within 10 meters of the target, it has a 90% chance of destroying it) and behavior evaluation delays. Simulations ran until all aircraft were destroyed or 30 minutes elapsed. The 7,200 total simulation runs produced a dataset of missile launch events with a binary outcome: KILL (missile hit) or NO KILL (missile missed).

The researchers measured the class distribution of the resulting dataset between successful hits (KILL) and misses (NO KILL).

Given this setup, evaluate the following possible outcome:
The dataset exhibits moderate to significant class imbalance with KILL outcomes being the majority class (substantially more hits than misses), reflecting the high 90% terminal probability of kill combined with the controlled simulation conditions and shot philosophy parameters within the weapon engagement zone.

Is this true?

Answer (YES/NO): NO